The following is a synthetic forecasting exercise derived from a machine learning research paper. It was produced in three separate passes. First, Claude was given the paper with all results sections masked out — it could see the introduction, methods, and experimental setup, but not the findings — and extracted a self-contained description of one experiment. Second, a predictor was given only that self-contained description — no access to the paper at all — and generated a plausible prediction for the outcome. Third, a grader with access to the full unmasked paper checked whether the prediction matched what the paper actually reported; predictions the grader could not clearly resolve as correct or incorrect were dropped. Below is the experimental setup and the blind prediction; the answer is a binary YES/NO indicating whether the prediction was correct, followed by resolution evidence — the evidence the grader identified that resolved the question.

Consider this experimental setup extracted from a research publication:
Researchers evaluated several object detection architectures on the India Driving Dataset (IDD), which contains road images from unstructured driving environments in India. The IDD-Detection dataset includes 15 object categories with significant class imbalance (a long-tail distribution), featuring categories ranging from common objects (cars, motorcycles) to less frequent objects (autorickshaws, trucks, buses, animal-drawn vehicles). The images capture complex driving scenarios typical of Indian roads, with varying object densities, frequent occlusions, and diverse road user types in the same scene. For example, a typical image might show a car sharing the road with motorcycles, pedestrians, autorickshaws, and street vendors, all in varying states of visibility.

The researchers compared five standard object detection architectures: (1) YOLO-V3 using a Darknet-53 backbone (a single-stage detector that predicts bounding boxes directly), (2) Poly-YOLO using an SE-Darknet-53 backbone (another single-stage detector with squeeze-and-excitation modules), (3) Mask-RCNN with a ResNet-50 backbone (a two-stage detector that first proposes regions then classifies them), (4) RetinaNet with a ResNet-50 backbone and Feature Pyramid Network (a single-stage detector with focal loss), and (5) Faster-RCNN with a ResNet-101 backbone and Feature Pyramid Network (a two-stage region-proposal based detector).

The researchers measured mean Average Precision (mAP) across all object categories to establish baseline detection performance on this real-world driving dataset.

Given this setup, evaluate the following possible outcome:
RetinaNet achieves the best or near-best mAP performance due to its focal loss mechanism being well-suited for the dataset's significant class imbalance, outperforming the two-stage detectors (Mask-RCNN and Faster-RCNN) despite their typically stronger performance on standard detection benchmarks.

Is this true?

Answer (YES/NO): NO